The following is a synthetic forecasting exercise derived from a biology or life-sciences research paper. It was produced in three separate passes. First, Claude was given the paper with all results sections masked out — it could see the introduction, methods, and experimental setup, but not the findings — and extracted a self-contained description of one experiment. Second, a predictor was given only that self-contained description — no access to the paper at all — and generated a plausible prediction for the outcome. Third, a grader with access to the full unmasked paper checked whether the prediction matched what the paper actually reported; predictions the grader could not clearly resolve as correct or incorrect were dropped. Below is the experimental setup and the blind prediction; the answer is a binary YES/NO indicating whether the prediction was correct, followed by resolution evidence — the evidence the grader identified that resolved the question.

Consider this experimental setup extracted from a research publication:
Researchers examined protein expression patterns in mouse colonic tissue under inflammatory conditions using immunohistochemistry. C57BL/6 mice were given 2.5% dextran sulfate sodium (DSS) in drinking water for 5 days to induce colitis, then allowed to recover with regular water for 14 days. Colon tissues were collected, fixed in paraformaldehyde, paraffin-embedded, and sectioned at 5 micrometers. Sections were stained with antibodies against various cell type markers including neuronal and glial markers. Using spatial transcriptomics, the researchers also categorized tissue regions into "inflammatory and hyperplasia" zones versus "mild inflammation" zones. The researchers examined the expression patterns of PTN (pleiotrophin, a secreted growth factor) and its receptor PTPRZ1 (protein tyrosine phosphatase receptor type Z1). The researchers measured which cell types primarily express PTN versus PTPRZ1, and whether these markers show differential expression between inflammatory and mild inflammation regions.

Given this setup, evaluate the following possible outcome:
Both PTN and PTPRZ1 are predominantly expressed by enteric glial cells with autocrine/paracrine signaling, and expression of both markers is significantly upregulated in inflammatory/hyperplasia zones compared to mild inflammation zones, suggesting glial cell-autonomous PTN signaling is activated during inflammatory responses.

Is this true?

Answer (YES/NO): NO